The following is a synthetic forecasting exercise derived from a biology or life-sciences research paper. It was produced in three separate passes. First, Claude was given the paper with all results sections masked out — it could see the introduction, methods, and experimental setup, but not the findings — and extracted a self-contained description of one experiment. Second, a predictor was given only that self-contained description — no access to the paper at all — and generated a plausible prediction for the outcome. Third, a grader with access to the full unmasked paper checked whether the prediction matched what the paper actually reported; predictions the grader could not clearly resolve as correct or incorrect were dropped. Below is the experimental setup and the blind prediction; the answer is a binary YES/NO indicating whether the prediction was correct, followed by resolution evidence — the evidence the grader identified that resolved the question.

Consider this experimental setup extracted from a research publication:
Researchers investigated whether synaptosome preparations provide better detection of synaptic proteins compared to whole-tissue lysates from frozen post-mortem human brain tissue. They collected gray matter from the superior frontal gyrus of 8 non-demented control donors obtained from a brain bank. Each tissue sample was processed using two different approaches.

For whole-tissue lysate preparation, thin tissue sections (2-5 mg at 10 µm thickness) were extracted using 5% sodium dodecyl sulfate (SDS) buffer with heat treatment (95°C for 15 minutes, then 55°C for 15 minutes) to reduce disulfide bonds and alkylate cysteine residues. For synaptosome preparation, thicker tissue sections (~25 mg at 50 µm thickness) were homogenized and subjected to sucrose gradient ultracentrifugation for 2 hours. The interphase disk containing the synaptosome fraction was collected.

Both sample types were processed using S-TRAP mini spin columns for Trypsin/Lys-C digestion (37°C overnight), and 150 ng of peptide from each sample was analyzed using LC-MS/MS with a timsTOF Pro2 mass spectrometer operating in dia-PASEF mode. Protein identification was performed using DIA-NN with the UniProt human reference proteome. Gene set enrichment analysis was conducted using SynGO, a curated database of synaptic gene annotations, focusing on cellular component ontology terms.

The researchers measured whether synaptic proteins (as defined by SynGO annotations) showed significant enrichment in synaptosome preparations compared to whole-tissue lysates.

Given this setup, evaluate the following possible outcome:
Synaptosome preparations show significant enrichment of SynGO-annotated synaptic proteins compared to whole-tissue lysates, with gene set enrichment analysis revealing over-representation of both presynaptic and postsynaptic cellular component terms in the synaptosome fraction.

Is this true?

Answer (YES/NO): YES